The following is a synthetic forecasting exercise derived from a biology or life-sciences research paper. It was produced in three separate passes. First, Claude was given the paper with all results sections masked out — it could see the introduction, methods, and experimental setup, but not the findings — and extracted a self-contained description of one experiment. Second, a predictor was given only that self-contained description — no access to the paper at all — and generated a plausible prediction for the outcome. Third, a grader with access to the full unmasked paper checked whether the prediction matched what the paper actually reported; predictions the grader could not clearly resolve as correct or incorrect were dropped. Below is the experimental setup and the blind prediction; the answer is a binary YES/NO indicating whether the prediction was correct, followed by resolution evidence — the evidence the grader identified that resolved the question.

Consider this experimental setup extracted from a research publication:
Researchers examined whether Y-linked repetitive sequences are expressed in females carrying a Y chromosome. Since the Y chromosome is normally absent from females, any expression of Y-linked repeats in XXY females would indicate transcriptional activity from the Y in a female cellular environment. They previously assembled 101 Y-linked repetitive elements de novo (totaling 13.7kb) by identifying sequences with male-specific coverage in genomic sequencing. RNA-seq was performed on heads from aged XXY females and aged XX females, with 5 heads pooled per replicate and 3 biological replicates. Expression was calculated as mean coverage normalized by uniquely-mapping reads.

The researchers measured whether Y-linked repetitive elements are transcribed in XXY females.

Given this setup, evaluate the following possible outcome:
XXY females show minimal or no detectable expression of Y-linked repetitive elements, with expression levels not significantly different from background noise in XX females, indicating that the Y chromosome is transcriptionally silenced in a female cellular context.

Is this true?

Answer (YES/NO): NO